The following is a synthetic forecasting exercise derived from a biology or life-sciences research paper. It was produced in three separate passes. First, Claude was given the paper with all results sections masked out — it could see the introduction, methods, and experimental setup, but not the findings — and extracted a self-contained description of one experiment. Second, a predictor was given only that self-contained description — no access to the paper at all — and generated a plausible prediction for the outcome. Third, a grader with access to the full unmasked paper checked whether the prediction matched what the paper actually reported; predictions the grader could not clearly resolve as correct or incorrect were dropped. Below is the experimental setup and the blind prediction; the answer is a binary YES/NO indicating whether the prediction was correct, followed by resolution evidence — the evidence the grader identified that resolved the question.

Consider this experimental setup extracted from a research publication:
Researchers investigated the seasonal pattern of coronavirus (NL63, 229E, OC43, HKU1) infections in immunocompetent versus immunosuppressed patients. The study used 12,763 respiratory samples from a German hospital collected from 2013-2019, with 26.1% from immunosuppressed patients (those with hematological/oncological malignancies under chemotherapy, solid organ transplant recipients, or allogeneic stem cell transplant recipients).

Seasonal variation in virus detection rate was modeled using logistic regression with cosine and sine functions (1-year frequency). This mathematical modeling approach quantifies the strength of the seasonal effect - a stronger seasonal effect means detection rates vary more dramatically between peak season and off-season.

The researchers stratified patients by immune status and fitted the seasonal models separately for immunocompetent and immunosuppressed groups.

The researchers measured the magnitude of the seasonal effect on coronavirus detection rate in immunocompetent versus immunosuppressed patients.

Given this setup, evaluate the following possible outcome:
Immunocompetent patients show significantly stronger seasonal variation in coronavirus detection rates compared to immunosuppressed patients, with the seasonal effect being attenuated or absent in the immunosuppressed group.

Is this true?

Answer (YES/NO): YES